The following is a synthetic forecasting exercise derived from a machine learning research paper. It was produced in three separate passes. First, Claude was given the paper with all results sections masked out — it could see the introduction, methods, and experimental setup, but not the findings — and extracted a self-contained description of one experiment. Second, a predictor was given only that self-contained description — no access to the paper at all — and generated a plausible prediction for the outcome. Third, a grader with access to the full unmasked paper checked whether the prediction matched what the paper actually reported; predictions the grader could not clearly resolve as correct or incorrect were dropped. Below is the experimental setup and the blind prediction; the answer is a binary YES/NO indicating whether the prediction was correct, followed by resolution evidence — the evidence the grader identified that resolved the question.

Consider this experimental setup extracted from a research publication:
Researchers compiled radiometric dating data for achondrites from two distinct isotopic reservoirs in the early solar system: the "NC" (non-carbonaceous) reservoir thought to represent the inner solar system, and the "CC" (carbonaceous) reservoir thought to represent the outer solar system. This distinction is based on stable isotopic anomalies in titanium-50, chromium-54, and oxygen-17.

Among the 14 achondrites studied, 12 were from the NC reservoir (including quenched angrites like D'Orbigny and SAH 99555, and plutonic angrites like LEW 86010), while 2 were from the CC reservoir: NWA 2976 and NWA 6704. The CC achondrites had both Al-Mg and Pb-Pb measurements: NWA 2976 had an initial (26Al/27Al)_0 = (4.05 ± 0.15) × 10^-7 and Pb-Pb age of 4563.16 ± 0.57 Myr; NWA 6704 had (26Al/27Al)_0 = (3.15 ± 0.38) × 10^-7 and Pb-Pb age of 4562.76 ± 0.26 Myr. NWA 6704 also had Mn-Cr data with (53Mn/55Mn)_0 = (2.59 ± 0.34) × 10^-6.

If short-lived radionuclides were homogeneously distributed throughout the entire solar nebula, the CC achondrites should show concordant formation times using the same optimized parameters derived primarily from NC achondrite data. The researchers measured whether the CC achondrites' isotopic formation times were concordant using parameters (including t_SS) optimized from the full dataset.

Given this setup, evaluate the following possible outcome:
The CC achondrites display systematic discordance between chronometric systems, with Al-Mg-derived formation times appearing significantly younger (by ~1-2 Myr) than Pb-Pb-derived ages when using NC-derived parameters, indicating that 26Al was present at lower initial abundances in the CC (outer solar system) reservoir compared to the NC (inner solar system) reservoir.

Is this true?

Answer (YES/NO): NO